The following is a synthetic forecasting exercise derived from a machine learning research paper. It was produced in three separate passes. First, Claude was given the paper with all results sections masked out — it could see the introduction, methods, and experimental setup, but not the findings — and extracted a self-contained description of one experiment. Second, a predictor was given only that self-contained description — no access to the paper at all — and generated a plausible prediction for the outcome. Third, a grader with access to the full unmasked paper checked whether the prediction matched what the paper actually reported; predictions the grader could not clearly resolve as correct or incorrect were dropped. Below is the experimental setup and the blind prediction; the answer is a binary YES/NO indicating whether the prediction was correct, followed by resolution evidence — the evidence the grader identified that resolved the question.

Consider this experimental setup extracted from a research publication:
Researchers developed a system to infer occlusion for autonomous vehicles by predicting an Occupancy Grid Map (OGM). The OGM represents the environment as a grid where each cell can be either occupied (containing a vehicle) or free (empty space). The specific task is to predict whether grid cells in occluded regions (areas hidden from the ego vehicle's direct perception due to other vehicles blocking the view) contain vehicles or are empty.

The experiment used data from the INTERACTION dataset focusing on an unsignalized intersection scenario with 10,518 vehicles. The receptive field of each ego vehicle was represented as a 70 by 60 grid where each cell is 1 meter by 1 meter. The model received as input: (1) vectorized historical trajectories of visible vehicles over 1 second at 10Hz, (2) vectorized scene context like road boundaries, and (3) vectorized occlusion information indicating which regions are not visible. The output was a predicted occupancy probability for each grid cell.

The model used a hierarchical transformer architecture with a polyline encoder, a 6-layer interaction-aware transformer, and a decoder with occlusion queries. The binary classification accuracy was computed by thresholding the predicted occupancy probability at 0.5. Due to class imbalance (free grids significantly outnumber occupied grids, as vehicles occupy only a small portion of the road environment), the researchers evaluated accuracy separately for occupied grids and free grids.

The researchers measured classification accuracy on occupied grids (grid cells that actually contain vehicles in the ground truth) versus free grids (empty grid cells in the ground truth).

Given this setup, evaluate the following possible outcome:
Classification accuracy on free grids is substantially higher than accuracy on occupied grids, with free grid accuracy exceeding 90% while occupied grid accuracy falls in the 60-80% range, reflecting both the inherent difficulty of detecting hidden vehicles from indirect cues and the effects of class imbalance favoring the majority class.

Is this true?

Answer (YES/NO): NO